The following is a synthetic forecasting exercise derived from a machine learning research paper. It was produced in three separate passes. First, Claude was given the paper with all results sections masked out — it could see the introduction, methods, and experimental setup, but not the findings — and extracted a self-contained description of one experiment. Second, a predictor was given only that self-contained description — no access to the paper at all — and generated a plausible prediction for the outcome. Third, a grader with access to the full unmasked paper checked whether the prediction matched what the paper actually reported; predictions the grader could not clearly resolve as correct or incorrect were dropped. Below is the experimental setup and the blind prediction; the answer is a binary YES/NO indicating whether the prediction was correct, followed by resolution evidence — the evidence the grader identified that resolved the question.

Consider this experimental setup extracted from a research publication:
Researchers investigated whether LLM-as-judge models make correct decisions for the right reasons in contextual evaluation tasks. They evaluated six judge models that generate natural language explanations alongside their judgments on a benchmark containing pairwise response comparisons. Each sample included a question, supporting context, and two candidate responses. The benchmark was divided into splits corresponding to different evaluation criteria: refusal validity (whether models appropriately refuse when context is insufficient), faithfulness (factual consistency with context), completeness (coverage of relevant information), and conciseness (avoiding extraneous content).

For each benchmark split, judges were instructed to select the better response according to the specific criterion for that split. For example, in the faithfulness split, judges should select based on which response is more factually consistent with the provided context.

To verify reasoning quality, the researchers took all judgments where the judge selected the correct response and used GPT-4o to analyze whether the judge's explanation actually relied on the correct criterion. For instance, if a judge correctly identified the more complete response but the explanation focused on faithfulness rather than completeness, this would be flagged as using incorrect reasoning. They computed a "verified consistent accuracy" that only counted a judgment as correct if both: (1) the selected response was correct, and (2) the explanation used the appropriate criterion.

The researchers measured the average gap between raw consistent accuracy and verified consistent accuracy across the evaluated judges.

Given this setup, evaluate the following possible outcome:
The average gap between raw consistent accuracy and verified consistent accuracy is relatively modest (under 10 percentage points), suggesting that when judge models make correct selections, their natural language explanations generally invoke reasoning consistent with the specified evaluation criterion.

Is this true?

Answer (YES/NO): NO